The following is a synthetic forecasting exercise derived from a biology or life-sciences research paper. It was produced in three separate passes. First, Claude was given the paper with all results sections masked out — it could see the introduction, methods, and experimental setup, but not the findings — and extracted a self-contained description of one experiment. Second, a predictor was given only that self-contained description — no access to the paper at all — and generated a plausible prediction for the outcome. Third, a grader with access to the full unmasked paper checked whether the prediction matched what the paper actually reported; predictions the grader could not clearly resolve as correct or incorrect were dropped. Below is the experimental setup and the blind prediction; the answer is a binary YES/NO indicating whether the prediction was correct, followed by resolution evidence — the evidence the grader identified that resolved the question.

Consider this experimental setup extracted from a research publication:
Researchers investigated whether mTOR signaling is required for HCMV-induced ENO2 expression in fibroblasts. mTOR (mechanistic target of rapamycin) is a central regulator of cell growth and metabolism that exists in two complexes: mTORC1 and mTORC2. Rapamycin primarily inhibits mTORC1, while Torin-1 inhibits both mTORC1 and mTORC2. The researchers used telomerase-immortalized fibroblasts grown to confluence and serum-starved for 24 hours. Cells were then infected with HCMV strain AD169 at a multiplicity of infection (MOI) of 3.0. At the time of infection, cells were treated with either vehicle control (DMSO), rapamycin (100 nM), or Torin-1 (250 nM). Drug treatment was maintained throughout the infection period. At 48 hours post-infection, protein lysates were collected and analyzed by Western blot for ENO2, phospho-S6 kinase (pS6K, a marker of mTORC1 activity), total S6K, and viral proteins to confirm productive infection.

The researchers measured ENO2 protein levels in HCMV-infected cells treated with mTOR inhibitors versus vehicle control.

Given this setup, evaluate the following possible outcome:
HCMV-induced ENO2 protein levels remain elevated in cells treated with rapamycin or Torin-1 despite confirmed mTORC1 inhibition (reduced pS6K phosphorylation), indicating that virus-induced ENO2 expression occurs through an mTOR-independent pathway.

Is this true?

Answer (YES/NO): NO